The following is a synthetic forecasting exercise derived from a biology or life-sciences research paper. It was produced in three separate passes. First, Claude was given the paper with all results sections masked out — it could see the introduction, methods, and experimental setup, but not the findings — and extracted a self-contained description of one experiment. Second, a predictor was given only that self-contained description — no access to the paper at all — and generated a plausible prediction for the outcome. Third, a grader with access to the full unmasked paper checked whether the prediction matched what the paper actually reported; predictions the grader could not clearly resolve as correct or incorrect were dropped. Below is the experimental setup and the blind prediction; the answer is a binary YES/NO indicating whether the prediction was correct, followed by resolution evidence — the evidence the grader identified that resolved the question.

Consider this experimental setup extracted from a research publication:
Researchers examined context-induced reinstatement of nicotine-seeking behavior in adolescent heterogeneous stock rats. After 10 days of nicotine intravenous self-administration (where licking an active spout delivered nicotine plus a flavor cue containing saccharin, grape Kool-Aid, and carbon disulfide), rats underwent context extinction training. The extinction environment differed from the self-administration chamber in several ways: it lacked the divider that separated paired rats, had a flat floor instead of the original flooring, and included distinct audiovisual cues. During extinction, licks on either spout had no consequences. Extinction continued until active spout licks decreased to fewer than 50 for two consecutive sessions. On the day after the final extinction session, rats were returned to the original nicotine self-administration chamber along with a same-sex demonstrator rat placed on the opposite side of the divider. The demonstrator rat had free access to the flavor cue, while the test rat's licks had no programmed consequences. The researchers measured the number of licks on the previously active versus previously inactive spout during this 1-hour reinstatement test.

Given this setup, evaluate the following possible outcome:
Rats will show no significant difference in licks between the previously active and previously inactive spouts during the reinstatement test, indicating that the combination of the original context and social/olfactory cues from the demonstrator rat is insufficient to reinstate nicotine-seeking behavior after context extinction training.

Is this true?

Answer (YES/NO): NO